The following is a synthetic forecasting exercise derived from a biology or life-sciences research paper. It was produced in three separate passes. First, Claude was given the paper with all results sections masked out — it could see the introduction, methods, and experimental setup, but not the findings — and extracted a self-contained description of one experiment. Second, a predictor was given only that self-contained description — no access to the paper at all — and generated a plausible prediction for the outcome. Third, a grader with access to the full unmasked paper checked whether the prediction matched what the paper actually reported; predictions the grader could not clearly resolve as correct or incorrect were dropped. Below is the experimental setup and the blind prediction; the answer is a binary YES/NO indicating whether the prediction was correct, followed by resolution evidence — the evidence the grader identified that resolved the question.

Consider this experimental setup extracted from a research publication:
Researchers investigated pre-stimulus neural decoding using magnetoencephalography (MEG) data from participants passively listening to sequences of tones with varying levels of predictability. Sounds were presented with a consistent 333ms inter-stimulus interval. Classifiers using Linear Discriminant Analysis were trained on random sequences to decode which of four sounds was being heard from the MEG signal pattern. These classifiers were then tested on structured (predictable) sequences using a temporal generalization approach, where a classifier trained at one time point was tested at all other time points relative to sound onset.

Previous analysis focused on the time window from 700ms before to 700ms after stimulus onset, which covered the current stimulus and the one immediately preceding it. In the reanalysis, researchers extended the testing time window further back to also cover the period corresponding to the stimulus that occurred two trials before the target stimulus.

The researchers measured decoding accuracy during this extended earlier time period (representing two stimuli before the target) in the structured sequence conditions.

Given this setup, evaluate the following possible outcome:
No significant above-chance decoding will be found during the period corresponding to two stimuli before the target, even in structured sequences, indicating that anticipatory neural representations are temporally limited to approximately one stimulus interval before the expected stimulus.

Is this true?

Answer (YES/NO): NO